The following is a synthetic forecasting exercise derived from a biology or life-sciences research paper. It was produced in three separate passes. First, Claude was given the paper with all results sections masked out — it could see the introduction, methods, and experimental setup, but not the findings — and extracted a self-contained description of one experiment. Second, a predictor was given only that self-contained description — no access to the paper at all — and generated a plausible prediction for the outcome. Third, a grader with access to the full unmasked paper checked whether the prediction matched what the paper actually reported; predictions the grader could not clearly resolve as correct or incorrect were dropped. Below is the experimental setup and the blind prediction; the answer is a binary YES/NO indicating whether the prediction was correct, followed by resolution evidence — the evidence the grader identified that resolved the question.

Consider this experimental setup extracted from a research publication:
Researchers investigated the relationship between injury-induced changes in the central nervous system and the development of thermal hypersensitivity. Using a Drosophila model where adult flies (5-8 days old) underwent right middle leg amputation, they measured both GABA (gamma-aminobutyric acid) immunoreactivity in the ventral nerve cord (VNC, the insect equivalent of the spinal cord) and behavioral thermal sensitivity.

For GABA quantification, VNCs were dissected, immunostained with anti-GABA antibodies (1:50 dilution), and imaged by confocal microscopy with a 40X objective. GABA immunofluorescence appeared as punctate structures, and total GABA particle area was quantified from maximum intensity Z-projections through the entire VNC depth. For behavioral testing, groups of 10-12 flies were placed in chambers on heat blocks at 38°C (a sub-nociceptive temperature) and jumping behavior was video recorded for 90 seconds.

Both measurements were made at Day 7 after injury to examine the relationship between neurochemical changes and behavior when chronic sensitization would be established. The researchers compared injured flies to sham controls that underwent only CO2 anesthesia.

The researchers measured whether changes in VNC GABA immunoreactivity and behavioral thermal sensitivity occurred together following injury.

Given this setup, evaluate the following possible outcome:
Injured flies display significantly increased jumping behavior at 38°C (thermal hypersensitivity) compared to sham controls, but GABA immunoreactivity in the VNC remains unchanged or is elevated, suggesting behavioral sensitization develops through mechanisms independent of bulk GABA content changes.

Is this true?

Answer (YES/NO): NO